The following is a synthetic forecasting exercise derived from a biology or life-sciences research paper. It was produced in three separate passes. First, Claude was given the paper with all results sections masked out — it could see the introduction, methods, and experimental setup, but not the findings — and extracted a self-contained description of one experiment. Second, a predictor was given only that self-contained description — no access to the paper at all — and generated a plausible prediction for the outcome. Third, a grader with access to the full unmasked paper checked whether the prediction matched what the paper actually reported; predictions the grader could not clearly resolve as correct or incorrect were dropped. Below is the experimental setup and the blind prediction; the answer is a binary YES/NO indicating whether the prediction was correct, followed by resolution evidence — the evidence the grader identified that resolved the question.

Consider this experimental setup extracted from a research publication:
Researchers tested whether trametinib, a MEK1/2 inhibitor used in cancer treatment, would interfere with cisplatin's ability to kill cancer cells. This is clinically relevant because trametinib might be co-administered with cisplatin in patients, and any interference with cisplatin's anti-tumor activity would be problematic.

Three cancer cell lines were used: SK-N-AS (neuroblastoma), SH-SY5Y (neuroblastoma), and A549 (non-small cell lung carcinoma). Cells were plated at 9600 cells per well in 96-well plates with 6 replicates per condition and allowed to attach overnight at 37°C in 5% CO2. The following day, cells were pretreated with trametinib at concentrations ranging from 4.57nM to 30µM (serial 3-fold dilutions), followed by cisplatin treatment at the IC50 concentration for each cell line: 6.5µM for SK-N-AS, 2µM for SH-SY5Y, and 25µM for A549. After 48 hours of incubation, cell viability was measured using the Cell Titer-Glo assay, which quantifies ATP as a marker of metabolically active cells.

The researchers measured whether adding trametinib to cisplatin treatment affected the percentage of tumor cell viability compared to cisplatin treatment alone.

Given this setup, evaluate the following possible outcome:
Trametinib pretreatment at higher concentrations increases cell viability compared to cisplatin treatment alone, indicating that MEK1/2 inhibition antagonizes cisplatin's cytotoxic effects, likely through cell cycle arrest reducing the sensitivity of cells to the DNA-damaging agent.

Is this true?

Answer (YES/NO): NO